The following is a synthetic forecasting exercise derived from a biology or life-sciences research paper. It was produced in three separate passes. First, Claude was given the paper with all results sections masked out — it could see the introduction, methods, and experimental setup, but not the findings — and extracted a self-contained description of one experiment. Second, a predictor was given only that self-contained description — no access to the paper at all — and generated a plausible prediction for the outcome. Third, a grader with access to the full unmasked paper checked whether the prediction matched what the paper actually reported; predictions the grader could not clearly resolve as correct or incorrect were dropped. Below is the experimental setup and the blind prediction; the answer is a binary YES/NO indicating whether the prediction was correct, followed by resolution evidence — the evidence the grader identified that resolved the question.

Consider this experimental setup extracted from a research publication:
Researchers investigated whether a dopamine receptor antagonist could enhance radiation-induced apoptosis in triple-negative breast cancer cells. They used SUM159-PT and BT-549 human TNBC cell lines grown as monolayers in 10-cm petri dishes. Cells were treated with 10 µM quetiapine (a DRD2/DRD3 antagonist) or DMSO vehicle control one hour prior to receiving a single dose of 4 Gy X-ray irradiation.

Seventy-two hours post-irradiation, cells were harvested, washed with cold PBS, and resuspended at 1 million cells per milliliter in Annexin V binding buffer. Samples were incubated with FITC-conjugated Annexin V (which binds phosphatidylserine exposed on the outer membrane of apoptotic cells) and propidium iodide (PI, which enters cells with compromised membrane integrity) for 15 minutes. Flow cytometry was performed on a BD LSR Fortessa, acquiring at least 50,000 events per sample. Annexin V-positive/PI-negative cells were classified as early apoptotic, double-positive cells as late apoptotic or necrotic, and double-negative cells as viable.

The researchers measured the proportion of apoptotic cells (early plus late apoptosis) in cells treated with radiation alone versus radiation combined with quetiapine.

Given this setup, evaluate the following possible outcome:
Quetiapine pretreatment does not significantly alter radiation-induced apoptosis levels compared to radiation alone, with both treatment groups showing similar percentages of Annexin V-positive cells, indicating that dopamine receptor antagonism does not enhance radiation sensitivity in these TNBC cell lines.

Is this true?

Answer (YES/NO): NO